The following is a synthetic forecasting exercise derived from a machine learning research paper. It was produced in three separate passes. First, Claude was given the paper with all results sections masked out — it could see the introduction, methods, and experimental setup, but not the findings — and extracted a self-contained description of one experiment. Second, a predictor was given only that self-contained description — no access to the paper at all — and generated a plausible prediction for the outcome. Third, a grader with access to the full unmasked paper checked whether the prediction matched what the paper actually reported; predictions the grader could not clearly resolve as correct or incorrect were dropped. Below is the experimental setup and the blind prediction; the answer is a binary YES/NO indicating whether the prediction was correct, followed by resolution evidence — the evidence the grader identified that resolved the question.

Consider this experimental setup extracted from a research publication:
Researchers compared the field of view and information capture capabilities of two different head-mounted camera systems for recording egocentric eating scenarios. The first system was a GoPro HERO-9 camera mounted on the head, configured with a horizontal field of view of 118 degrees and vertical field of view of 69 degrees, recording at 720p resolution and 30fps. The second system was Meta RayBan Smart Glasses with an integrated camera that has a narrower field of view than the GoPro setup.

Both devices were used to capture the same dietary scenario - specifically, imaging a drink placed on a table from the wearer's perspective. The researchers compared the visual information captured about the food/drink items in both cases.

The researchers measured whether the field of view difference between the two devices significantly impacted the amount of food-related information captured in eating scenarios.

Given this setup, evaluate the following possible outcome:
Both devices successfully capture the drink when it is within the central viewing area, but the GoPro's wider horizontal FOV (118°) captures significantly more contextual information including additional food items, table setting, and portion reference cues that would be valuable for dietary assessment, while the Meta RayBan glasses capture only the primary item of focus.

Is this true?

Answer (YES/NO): NO